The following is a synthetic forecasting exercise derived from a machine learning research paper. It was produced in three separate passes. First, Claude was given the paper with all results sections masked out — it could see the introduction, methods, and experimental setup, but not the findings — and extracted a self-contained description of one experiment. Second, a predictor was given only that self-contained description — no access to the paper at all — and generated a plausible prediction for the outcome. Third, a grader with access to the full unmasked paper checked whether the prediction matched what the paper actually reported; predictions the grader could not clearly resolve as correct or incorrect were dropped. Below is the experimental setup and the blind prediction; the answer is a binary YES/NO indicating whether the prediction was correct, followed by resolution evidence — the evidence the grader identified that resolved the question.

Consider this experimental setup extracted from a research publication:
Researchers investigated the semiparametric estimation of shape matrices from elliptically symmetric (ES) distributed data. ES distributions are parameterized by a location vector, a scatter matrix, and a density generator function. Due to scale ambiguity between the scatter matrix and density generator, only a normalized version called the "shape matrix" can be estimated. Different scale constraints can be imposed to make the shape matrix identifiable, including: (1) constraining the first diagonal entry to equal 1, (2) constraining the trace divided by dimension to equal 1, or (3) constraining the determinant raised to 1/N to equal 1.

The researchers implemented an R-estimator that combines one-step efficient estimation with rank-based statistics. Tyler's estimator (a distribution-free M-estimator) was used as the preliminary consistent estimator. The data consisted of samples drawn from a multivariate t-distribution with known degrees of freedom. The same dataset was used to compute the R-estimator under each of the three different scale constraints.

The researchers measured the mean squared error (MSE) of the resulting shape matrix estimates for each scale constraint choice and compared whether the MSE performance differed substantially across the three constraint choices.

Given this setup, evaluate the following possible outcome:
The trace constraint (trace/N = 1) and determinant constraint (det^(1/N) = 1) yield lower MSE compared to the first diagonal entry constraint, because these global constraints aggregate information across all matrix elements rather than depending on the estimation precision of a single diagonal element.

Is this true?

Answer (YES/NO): NO